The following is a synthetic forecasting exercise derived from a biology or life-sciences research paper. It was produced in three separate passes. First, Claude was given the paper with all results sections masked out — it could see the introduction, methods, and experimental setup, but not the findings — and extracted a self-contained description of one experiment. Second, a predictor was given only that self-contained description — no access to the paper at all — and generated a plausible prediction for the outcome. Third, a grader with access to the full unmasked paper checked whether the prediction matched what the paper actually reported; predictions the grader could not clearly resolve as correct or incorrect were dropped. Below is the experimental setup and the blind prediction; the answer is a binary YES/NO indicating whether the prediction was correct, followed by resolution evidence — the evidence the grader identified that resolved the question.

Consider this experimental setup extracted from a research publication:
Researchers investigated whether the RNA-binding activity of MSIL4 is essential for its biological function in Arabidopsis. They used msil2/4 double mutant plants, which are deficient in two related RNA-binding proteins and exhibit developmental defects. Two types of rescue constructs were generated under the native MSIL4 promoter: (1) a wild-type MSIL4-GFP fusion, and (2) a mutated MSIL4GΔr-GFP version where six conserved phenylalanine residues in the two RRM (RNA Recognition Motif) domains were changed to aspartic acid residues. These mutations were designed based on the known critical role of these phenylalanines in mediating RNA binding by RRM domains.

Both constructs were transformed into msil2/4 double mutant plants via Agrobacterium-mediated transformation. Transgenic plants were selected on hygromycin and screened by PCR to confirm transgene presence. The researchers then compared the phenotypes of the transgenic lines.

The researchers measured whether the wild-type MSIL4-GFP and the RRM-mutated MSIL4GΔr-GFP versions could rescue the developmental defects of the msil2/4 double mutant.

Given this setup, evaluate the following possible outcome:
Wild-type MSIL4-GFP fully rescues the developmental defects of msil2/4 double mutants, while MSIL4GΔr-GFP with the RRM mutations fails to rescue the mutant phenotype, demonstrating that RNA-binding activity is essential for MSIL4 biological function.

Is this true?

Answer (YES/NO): YES